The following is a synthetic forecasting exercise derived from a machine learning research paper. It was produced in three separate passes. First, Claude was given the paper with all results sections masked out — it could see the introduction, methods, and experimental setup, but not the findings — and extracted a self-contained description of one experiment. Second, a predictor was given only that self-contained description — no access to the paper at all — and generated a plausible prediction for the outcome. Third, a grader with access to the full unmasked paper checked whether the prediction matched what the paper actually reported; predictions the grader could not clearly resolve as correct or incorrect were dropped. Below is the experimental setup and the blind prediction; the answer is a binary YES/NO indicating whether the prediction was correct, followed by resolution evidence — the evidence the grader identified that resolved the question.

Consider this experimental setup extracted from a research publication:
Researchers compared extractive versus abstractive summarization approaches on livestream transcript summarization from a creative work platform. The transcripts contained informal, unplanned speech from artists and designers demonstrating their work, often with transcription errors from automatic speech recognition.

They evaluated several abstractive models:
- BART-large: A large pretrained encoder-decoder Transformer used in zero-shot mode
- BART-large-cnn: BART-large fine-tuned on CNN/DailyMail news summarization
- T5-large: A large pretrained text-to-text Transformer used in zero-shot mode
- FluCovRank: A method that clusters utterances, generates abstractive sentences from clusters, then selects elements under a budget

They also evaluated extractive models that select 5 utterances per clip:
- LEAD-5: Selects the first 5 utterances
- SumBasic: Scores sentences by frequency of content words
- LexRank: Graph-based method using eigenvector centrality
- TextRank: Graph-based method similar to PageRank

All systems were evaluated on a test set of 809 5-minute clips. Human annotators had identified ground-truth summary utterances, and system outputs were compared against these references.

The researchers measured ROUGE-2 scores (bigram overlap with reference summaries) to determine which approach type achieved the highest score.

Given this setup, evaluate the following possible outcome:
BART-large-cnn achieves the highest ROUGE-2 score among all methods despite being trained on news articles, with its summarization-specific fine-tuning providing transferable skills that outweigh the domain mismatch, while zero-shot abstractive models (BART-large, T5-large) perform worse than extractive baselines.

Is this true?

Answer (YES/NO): NO